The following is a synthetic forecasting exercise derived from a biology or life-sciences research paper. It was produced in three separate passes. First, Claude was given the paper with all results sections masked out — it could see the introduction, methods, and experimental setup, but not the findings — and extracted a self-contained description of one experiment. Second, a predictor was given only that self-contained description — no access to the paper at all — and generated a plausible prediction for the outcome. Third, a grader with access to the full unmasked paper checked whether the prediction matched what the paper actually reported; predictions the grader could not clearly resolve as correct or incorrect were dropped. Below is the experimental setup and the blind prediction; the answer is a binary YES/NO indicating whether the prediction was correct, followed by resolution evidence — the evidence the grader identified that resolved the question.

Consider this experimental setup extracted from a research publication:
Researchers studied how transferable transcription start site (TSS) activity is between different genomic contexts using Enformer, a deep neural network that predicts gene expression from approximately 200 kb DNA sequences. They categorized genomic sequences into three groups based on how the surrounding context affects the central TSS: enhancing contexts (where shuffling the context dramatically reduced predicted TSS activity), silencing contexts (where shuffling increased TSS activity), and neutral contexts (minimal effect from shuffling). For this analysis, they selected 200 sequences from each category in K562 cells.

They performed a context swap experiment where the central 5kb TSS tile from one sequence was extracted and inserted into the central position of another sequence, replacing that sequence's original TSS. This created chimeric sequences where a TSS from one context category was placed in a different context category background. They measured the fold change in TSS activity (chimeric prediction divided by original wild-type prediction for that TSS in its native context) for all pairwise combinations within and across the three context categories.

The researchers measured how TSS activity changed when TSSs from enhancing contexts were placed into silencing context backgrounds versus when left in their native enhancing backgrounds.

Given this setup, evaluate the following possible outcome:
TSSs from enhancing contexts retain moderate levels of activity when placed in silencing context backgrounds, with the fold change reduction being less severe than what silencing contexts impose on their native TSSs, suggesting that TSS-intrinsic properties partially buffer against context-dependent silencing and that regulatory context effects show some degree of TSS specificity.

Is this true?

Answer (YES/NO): NO